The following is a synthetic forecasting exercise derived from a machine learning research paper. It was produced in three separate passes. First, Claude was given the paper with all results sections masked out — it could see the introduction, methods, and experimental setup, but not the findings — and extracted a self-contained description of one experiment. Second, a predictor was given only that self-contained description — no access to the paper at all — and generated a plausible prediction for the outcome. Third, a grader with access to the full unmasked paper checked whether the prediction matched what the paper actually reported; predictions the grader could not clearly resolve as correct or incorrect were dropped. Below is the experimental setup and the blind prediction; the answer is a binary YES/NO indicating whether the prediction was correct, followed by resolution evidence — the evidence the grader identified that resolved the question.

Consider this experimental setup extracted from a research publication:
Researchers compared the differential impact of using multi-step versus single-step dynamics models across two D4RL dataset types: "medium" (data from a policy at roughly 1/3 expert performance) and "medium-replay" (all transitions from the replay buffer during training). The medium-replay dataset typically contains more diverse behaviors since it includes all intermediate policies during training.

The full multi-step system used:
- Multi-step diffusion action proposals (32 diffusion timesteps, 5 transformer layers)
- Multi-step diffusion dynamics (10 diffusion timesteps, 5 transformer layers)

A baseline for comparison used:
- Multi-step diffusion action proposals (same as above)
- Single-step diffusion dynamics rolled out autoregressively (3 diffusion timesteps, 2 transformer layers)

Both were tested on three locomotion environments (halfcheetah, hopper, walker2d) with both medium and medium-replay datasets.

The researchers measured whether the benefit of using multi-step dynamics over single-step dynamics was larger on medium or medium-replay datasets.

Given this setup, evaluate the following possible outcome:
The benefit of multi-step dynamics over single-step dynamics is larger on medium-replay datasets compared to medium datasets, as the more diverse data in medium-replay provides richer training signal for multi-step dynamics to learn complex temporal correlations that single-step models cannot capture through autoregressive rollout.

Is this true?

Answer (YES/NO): YES